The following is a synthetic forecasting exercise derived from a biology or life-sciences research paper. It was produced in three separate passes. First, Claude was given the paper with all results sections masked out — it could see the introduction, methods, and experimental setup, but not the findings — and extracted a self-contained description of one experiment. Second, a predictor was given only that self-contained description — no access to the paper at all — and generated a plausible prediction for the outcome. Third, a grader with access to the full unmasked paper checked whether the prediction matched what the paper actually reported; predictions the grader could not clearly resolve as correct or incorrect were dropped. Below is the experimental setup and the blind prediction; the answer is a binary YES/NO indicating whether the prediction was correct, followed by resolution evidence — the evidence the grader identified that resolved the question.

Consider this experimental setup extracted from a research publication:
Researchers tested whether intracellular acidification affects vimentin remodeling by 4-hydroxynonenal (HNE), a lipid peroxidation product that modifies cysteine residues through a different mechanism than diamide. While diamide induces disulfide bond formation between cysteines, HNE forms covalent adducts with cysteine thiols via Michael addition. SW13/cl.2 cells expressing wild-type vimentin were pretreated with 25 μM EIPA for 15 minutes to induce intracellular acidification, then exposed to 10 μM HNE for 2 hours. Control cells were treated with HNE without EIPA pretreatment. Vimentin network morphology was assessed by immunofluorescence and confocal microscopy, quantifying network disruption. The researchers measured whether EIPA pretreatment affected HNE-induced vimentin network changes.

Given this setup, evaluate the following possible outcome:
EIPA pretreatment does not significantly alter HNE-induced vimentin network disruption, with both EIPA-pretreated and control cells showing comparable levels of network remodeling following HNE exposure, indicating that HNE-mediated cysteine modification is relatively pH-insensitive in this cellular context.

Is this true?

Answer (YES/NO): NO